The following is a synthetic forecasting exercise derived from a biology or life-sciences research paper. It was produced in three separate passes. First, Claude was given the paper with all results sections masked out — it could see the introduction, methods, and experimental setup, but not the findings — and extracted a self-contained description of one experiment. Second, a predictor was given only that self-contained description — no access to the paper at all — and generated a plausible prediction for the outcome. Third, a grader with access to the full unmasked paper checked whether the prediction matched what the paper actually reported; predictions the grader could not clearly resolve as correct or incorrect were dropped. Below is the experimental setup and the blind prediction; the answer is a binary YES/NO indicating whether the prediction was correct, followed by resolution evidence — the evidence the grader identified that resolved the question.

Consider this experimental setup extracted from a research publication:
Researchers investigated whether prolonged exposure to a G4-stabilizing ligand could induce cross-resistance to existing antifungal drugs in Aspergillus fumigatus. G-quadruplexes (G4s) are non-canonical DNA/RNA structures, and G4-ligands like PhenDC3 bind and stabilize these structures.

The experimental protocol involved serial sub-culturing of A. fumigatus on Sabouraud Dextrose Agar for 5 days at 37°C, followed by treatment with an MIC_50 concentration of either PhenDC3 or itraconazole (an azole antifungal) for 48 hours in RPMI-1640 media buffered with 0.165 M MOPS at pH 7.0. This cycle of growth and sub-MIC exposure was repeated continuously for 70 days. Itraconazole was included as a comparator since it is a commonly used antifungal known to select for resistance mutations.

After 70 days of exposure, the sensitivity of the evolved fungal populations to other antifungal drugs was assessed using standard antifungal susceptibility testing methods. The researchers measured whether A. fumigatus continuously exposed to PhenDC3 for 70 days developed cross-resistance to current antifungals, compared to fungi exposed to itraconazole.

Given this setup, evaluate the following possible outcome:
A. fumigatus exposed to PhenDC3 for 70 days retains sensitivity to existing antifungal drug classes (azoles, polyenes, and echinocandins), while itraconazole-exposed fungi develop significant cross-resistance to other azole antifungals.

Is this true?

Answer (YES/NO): NO